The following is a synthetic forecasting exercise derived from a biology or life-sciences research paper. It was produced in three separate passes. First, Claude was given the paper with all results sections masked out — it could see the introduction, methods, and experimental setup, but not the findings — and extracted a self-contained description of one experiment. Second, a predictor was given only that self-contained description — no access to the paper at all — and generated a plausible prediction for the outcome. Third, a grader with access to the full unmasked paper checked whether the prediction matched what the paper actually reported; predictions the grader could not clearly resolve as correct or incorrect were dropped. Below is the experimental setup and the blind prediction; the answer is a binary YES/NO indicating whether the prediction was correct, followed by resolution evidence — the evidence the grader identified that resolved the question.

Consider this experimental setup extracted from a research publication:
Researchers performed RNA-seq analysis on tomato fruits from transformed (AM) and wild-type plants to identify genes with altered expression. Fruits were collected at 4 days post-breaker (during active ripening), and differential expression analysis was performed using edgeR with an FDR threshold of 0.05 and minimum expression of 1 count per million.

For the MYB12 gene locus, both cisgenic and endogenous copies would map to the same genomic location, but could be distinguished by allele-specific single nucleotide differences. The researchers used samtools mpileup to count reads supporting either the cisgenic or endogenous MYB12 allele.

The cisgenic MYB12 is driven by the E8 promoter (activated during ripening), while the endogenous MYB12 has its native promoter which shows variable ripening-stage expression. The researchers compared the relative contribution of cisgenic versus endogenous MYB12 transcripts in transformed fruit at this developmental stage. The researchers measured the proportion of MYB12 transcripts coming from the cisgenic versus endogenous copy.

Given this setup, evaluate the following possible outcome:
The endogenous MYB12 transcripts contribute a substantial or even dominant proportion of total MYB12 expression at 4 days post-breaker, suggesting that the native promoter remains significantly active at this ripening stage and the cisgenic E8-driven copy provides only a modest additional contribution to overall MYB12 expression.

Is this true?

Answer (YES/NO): NO